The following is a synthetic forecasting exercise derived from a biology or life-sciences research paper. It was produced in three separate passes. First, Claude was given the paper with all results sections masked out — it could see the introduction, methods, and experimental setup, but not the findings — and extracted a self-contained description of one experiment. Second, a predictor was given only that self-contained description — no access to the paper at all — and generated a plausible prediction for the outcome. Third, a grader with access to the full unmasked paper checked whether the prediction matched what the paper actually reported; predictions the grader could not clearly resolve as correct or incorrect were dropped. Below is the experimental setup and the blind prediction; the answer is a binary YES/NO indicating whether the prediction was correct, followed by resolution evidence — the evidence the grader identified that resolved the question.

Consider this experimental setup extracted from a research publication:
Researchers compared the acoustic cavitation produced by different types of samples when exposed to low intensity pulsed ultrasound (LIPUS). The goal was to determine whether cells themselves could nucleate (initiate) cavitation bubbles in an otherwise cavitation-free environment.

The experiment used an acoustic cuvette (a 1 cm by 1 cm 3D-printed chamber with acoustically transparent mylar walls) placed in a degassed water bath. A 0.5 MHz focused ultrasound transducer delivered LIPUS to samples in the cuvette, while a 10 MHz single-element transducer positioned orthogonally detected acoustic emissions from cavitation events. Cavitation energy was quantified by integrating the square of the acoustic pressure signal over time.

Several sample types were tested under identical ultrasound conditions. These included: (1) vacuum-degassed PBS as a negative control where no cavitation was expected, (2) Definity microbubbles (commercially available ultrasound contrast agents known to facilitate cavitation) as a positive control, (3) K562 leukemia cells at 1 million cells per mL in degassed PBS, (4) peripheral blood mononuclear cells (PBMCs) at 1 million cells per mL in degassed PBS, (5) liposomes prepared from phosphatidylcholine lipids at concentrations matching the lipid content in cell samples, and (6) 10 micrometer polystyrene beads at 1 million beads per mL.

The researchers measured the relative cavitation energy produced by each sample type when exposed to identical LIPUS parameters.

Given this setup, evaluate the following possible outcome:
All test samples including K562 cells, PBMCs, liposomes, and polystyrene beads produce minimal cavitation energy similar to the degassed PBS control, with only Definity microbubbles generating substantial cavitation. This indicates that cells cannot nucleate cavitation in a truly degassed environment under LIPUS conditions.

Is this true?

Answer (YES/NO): NO